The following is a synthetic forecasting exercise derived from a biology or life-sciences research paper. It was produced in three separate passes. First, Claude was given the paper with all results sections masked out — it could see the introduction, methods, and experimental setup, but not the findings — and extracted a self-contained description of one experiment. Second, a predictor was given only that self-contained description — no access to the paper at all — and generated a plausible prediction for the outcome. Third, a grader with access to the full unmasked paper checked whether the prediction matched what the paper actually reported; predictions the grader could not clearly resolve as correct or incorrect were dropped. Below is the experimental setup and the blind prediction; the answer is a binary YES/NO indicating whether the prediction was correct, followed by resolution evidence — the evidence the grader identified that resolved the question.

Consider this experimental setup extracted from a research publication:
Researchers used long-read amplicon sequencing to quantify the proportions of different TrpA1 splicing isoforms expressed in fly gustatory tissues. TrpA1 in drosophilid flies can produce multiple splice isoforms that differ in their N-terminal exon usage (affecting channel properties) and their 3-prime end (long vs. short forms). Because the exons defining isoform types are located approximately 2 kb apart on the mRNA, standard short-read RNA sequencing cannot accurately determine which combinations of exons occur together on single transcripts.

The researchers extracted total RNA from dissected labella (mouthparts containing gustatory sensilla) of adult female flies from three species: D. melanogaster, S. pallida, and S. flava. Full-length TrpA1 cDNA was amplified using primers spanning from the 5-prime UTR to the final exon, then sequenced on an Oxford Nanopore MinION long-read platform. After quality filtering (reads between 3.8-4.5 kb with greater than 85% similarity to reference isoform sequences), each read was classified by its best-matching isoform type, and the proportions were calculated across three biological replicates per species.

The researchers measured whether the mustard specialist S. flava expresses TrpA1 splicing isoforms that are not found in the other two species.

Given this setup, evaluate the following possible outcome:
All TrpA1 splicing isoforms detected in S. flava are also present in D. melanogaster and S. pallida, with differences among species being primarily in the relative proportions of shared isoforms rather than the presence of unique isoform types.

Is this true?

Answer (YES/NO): NO